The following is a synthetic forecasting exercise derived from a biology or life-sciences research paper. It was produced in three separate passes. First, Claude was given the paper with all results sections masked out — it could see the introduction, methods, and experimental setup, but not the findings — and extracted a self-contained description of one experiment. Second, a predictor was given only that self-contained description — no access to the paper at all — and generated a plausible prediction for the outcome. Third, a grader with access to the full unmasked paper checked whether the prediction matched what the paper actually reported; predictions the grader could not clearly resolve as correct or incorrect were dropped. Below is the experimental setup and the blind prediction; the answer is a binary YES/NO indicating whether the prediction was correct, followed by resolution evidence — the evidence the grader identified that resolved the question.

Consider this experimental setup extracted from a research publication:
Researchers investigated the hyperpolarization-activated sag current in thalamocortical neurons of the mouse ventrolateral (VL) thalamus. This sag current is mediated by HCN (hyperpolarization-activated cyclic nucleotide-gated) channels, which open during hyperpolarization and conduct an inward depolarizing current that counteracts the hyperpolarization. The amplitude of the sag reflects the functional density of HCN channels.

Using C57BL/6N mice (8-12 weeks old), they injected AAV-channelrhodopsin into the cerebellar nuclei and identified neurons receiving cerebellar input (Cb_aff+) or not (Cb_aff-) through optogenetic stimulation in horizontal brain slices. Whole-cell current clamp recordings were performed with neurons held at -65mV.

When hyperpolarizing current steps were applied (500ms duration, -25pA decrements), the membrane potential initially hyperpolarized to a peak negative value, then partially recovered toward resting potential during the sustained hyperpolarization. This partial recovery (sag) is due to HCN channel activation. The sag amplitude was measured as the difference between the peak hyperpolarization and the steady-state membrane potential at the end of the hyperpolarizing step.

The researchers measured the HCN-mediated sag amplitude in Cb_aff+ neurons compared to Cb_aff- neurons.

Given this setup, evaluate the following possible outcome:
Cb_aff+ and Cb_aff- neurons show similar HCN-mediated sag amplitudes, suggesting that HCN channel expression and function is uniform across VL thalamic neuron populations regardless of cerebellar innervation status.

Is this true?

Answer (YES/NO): NO